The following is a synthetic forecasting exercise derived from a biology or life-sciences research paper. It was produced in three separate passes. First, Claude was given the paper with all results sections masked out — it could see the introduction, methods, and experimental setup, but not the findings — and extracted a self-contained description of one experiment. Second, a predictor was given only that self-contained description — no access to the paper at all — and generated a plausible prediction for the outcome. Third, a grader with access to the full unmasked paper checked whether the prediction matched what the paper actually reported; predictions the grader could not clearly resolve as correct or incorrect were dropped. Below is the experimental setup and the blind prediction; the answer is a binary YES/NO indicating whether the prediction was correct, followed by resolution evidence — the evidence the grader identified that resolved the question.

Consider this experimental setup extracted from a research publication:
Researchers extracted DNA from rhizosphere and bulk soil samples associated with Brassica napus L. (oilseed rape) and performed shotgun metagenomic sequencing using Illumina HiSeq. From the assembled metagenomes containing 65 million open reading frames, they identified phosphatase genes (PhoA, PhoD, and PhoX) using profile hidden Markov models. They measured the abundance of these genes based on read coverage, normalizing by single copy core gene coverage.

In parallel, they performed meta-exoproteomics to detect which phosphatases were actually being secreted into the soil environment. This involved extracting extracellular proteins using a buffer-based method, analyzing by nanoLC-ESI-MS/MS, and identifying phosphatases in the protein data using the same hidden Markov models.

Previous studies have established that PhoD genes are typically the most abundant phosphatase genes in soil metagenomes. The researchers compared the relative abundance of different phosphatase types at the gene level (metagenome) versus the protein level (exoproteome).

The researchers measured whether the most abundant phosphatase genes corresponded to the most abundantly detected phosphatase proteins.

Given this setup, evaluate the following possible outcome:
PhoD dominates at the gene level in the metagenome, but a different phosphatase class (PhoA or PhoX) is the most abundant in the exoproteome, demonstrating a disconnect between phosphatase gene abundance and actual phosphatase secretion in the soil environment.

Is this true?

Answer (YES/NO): YES